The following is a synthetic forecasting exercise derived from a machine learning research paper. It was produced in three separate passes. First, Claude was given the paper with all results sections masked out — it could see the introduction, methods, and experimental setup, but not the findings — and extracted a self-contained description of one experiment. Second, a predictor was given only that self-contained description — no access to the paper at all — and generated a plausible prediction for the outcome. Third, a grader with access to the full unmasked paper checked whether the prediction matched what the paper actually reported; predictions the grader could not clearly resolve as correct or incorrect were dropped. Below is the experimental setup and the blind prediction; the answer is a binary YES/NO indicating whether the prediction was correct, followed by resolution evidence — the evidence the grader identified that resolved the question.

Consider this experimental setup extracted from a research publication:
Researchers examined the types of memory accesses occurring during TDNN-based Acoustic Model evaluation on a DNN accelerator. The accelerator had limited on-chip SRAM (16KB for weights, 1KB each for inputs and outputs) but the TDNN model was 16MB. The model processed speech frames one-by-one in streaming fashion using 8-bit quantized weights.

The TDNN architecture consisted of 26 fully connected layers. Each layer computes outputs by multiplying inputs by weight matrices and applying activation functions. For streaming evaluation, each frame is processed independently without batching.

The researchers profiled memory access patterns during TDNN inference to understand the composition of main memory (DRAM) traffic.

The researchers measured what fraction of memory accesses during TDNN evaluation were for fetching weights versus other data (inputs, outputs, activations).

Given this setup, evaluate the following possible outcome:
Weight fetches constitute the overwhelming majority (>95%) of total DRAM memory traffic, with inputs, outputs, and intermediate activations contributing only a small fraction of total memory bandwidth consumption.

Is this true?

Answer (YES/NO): YES